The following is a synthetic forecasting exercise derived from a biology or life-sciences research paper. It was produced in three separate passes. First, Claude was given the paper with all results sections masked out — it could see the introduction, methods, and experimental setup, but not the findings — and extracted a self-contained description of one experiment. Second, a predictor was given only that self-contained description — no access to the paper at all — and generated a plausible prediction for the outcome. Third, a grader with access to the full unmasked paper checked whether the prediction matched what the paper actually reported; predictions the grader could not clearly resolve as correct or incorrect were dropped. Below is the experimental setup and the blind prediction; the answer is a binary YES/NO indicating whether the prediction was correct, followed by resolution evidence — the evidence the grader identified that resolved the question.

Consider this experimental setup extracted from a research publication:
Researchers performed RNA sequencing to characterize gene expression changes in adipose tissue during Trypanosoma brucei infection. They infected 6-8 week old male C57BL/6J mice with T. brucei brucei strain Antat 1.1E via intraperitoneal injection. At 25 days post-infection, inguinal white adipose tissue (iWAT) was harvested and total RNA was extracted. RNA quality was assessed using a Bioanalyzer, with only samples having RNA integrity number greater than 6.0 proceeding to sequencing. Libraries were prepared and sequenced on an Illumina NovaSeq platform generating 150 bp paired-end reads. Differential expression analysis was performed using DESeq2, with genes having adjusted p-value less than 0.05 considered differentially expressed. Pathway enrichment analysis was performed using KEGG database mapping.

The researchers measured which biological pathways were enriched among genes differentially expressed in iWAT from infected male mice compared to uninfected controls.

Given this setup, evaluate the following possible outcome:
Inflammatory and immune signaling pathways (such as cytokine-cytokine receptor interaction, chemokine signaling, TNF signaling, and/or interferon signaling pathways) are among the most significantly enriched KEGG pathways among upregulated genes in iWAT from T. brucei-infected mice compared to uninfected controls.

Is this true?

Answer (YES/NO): YES